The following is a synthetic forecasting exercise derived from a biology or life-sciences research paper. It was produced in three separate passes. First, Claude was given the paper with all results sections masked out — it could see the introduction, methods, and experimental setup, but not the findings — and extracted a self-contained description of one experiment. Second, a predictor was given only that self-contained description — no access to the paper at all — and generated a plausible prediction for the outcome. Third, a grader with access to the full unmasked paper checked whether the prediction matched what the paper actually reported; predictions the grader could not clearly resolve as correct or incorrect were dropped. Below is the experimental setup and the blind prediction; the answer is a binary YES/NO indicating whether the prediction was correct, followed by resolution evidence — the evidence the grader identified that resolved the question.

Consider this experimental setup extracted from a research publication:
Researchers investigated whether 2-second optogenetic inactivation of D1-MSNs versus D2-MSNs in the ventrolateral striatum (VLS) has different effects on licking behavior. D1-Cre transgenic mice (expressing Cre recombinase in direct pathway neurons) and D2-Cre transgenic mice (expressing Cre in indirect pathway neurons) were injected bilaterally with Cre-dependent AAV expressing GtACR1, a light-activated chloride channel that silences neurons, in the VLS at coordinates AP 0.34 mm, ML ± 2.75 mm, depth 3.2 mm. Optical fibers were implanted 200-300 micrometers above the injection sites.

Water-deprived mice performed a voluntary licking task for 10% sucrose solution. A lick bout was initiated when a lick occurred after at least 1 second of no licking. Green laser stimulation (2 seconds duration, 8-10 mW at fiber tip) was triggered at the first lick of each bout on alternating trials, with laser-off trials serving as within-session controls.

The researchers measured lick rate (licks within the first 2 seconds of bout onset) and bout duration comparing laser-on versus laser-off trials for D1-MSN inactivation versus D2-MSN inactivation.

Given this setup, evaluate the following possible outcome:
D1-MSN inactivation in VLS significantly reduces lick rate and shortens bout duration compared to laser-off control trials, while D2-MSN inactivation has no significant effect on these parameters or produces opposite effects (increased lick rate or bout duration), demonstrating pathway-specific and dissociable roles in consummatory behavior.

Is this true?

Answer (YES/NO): YES